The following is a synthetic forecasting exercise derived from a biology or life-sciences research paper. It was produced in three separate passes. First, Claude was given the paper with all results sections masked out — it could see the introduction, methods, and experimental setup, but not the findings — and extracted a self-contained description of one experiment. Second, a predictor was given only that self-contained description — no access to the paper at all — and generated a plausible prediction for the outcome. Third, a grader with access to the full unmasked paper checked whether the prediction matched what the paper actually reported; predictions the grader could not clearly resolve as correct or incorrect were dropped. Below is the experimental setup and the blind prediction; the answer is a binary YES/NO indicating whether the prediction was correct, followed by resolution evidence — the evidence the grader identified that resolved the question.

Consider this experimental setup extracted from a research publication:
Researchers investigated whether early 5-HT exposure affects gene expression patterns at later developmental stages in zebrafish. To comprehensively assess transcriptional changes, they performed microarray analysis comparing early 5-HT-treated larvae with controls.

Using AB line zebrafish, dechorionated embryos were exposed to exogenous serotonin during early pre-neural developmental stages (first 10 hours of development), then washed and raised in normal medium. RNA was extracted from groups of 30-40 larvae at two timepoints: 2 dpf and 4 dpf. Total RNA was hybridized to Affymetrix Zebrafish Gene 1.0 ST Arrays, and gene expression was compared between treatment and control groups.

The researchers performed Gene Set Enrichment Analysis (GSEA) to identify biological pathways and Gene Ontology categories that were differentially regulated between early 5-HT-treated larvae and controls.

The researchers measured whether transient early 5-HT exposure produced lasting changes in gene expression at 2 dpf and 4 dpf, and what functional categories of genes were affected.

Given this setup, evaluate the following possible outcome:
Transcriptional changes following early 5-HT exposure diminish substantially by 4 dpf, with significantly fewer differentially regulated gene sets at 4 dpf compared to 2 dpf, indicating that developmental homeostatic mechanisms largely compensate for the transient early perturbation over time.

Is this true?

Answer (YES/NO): NO